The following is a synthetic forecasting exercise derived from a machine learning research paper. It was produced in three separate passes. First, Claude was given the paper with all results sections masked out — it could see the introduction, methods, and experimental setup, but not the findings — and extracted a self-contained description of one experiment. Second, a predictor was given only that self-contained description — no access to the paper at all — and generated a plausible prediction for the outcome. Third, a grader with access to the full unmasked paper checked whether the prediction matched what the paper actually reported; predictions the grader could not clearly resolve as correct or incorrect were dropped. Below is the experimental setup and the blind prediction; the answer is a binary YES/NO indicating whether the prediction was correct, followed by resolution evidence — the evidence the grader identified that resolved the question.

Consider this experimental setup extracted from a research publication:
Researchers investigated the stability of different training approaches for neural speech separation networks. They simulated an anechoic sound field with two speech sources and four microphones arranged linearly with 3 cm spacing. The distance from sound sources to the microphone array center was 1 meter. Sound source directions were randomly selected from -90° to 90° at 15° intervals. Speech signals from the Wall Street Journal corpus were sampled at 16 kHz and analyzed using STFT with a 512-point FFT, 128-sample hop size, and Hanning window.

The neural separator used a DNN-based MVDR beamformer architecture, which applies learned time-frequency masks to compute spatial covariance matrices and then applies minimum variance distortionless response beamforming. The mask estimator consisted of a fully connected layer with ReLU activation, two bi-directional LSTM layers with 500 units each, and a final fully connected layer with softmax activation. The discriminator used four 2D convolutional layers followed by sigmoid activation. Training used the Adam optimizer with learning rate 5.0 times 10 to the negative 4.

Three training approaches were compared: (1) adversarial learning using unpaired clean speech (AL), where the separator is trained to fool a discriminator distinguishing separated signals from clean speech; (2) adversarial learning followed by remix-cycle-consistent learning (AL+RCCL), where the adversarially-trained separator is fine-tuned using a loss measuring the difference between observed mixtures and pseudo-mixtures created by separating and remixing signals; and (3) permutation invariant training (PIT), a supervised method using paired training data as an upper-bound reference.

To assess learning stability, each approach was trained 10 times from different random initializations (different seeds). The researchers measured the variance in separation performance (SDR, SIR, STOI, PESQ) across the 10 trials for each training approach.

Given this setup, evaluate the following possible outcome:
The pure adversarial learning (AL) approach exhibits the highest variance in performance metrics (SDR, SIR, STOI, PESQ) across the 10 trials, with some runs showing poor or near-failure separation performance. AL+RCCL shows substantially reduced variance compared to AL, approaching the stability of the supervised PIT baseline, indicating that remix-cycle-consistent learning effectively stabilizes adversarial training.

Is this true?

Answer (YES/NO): YES